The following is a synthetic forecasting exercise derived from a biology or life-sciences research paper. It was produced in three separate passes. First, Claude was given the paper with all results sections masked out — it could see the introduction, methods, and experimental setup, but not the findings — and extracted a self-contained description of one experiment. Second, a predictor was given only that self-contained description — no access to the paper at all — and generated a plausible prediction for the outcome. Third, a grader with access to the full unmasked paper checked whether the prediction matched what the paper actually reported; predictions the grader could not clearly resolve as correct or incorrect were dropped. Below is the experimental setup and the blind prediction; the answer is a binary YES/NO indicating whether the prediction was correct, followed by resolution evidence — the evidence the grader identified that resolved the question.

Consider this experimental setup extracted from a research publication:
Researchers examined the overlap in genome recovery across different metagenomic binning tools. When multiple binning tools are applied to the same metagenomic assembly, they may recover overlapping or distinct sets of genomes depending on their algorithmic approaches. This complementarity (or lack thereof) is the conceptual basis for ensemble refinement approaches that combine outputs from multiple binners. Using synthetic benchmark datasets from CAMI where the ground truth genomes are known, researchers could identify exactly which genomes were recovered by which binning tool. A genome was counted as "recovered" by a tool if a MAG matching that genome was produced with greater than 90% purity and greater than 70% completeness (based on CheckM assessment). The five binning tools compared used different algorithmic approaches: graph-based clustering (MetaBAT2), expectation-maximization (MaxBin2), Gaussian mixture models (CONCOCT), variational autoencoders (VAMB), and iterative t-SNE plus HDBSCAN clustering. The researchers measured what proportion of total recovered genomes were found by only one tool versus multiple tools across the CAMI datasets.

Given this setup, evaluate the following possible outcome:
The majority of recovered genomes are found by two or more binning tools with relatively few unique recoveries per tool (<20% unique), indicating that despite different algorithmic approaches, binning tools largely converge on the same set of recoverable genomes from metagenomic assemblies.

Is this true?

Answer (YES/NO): NO